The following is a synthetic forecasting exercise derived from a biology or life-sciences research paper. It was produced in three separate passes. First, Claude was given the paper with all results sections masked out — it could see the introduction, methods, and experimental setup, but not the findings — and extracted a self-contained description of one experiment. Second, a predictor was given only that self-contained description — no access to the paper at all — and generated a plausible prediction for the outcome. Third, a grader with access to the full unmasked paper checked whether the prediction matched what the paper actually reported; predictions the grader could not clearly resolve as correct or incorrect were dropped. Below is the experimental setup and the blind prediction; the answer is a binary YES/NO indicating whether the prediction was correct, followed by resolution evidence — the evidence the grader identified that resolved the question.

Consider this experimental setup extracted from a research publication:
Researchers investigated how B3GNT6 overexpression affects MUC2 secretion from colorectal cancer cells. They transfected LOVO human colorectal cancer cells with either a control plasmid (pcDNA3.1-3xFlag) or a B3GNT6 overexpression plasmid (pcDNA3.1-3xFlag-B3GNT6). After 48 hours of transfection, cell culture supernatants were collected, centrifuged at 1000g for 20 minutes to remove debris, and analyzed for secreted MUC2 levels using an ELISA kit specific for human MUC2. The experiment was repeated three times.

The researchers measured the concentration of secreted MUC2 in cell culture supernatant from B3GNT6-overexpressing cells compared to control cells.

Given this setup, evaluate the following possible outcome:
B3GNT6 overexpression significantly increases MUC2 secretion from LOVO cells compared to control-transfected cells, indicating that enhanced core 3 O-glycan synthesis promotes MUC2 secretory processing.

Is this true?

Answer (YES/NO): YES